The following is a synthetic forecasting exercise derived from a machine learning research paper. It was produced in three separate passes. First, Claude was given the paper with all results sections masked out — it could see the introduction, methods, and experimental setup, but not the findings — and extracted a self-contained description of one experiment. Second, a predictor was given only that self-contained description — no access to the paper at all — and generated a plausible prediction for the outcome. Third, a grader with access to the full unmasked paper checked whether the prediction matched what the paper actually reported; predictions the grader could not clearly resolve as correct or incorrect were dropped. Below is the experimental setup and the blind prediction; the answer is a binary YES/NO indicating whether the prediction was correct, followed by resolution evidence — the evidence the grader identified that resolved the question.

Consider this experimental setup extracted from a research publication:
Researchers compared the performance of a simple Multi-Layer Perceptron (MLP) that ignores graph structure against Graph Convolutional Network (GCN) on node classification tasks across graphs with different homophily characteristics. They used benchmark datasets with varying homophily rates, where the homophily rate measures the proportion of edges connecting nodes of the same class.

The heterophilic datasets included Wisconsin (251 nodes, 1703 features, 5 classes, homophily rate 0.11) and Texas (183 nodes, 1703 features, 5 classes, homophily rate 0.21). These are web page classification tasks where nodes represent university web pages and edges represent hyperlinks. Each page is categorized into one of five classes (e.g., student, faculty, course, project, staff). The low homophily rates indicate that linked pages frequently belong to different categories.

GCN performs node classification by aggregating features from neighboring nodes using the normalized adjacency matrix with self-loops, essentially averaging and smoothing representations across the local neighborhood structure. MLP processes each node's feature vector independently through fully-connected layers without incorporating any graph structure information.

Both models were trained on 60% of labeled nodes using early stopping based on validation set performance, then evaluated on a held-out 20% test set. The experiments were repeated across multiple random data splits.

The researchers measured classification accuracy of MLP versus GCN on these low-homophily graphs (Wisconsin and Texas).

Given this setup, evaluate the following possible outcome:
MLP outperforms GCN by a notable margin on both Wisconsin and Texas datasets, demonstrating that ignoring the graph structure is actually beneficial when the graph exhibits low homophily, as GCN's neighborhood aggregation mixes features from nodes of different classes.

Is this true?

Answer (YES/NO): YES